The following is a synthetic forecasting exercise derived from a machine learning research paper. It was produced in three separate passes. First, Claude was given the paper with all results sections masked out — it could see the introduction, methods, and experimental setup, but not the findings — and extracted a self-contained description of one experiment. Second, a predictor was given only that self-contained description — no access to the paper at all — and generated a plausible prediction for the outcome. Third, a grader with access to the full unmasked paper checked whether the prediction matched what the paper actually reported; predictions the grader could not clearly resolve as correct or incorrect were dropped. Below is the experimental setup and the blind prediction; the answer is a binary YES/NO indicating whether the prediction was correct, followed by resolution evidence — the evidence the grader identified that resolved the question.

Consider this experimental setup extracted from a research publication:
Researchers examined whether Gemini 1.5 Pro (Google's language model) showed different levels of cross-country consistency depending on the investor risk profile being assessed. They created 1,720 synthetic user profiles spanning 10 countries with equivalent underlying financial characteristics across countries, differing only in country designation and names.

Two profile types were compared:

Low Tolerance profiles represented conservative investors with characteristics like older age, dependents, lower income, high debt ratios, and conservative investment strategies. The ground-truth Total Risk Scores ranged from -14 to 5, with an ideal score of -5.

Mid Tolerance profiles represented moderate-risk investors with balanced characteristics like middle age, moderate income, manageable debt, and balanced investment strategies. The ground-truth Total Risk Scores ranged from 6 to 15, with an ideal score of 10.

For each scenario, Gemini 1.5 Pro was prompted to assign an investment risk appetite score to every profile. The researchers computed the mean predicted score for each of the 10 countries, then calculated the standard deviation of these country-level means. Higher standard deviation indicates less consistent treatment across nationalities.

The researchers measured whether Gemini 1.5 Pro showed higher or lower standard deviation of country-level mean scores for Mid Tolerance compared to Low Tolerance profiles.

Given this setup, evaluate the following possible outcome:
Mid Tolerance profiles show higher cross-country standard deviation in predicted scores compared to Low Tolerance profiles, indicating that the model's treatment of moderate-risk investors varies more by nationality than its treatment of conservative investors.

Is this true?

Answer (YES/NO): NO